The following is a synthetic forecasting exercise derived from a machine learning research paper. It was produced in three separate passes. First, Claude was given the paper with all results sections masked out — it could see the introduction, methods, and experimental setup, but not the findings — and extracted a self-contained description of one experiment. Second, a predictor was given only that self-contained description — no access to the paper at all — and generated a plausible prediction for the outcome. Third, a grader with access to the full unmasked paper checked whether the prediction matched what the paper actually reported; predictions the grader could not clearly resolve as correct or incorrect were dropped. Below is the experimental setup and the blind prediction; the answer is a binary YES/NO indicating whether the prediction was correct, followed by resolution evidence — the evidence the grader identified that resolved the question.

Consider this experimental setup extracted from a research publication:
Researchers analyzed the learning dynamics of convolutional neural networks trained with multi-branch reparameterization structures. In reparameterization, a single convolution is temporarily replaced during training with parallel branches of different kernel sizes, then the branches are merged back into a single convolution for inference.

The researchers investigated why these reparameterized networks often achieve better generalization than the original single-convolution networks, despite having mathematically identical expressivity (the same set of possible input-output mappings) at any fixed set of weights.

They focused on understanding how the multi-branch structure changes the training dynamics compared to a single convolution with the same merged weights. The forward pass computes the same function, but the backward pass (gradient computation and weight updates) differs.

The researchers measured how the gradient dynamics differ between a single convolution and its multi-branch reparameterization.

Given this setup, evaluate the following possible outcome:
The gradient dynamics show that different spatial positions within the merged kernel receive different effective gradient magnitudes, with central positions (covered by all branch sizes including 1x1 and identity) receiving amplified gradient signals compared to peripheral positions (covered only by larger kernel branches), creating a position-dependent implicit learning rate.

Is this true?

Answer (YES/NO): YES